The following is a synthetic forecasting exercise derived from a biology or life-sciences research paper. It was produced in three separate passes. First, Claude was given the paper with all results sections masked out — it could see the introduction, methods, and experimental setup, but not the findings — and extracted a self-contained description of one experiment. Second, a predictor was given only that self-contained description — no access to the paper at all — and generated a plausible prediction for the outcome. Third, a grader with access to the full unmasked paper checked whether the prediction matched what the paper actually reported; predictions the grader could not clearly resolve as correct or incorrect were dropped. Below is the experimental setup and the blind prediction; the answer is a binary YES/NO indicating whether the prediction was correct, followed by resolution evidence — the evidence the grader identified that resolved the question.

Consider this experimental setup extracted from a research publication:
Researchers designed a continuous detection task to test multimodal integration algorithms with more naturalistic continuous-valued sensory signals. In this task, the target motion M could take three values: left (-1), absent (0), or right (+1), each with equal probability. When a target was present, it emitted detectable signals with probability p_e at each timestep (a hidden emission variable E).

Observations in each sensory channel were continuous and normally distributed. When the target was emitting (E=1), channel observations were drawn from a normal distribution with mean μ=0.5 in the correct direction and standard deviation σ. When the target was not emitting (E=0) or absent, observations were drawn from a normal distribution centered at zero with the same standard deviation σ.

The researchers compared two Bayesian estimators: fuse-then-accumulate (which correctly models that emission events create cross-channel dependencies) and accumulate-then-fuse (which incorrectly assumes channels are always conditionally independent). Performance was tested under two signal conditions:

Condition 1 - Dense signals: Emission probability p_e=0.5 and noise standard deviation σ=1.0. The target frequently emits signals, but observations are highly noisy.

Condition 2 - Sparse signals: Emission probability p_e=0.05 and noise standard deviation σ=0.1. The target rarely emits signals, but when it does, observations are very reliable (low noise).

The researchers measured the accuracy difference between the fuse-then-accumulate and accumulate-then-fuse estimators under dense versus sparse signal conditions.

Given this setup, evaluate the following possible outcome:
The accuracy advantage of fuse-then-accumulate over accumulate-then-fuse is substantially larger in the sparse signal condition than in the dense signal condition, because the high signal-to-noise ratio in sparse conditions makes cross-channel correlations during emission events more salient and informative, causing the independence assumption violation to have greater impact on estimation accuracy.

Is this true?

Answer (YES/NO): YES